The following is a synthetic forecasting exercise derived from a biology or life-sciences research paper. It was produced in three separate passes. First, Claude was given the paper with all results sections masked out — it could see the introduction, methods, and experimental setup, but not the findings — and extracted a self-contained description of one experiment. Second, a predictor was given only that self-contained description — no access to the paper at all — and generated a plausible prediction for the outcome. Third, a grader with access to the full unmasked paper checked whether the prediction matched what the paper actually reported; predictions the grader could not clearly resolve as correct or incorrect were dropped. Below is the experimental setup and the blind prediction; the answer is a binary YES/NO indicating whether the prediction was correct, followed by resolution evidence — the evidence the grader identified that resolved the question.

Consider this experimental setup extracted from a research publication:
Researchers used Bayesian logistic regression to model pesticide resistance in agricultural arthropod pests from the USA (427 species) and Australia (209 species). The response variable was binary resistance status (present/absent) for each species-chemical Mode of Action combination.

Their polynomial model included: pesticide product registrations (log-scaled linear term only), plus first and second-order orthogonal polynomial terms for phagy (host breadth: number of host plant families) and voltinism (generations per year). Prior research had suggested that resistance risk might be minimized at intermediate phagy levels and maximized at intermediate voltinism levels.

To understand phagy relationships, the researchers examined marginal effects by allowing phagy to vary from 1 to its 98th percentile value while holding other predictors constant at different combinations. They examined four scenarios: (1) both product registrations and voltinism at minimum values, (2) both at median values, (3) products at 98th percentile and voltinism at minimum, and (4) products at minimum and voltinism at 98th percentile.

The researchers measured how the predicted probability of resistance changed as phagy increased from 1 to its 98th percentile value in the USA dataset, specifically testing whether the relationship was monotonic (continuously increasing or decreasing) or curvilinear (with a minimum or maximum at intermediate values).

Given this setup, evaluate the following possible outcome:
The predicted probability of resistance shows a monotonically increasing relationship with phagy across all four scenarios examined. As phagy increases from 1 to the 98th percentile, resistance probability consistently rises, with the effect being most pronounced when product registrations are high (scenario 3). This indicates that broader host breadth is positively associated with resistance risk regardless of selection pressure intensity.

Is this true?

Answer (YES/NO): NO